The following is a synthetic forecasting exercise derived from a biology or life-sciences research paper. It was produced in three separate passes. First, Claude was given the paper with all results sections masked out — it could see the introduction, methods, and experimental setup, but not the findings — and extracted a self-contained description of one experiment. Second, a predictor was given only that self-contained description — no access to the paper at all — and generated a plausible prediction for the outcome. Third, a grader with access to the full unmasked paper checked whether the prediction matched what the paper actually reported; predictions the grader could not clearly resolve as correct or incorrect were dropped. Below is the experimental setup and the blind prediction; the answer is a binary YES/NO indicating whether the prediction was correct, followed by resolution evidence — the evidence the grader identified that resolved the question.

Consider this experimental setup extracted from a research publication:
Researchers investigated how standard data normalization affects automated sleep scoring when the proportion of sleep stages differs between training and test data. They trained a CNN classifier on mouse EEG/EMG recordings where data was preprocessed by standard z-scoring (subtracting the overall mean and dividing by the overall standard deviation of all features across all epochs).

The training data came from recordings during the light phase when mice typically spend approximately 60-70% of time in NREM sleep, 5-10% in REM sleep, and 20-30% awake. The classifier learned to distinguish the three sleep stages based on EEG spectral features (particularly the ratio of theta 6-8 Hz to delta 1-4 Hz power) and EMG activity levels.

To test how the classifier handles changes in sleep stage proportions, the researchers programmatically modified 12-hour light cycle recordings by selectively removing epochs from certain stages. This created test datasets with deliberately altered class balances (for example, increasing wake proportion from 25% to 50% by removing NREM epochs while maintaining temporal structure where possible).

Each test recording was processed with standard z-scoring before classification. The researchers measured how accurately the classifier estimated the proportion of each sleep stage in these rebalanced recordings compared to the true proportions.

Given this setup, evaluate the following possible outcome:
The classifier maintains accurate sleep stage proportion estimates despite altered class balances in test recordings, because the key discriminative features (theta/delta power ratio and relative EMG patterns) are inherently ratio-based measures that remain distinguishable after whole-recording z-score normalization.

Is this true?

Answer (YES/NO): NO